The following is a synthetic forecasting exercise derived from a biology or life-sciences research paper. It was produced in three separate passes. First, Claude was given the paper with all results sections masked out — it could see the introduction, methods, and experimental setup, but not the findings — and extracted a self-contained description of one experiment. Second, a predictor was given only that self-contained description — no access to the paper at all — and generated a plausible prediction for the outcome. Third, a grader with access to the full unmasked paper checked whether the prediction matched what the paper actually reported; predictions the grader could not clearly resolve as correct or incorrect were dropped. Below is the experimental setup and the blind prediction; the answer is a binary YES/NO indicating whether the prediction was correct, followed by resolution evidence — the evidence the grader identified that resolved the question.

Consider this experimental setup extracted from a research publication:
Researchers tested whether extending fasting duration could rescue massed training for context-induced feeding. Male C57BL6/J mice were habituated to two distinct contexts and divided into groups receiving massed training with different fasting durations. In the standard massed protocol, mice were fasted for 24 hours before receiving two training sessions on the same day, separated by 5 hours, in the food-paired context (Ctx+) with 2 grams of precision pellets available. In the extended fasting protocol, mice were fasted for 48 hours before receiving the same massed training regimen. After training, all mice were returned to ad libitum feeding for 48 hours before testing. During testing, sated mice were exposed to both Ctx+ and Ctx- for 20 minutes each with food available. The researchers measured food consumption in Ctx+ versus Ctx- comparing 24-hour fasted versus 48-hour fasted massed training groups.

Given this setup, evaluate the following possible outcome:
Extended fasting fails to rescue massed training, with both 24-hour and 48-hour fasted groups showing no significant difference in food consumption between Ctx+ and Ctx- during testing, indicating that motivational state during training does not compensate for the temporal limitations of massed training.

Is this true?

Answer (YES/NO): YES